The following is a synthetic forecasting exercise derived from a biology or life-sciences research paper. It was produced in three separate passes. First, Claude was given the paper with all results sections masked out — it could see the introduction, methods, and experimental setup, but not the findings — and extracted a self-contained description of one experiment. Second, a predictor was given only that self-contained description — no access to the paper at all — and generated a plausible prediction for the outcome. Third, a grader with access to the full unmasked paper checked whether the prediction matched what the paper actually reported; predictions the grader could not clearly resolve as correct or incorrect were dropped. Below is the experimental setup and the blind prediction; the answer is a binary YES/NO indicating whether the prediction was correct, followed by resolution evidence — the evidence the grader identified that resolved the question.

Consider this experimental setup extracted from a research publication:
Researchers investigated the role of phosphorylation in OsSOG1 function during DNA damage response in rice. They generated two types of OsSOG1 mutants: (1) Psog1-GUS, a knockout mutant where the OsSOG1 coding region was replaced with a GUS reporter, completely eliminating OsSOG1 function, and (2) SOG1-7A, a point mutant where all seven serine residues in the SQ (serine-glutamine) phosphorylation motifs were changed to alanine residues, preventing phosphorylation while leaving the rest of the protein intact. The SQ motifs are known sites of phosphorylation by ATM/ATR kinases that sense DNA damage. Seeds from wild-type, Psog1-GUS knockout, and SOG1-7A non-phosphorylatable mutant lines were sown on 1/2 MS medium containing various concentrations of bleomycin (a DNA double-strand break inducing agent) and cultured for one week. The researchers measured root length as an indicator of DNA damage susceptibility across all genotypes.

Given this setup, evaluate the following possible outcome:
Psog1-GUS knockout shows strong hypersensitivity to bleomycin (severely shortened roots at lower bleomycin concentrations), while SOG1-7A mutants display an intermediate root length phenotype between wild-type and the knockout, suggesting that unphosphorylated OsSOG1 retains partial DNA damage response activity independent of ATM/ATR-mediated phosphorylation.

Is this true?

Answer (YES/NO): YES